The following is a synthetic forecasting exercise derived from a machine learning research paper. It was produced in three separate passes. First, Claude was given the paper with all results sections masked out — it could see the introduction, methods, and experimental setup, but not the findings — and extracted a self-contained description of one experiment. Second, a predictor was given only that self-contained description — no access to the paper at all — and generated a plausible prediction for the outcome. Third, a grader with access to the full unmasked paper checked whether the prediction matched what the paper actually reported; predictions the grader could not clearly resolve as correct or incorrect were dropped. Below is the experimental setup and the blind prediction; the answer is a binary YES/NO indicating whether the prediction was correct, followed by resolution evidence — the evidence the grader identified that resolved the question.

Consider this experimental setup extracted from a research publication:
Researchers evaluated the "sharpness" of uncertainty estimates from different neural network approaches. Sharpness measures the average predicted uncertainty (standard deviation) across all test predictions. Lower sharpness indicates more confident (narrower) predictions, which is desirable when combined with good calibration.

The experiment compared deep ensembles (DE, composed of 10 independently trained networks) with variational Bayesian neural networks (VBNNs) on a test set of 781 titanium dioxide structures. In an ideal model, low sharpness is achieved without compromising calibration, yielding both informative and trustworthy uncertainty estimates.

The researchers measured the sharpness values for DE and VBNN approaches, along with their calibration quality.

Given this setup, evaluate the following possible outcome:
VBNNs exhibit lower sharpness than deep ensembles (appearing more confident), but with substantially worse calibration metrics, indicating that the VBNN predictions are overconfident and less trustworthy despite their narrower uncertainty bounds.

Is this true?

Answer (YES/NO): NO